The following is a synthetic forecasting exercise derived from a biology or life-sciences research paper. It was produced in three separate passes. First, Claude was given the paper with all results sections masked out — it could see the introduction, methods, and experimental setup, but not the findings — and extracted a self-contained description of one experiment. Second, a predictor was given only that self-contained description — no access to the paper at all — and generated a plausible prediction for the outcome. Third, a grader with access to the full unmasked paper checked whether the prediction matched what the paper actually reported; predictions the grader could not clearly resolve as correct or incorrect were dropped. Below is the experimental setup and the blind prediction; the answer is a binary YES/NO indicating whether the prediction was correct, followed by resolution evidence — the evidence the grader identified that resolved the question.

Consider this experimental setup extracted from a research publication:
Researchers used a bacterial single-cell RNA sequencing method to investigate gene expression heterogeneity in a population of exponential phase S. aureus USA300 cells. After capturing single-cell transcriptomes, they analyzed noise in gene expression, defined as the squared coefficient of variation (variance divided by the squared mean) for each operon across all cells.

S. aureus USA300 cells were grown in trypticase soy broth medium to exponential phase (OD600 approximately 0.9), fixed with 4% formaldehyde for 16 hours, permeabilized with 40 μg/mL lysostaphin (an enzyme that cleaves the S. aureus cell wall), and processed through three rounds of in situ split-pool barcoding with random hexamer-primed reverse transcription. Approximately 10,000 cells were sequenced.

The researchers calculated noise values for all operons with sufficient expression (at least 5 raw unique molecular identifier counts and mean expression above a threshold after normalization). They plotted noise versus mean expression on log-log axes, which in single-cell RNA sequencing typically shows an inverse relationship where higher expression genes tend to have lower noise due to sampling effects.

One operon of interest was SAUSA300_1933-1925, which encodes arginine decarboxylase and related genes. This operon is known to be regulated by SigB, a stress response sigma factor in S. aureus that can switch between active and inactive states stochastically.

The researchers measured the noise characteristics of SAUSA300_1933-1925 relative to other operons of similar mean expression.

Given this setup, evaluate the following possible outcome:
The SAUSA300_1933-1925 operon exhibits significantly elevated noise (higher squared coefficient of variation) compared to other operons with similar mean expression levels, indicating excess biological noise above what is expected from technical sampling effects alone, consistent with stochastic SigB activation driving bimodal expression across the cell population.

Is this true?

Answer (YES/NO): NO